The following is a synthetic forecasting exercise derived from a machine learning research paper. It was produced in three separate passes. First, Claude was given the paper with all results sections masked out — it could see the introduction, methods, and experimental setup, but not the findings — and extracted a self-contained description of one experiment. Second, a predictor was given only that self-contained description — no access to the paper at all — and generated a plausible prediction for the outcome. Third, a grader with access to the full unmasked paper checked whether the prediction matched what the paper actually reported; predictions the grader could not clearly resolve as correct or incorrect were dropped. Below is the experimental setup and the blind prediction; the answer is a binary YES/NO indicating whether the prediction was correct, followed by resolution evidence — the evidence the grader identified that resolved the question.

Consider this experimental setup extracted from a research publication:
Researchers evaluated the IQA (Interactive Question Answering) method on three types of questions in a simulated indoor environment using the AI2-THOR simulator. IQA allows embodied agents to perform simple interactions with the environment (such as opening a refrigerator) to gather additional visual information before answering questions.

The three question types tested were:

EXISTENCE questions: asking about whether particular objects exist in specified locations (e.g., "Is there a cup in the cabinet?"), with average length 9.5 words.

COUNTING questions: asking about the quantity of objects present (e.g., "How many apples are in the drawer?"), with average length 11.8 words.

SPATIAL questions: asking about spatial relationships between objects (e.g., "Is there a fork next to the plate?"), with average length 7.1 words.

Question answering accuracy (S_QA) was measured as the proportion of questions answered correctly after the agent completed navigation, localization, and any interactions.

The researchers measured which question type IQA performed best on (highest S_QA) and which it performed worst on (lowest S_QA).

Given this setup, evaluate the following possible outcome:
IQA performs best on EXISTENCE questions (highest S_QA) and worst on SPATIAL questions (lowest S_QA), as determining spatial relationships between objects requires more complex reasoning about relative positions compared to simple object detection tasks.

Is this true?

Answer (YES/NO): NO